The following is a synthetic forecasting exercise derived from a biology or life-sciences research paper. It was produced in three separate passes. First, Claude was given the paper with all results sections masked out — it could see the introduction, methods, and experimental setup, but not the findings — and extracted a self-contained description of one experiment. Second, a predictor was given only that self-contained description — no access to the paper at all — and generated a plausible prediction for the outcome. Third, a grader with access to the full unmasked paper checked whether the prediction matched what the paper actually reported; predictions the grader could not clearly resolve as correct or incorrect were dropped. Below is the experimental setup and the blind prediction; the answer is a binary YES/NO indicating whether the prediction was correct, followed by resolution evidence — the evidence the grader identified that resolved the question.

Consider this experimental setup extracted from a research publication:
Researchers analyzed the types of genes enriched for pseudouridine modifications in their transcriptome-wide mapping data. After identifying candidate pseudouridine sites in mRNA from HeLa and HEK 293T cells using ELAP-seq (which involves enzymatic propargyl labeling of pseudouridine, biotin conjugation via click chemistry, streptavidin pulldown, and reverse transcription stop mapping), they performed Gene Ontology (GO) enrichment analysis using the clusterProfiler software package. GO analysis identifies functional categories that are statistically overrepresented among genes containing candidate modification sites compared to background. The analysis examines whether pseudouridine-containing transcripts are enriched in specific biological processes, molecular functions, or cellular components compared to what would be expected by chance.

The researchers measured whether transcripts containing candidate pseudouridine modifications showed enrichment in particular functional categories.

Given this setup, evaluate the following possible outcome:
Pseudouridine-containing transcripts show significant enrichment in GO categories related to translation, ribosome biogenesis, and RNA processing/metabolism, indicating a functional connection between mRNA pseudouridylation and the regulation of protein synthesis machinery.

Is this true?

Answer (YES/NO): NO